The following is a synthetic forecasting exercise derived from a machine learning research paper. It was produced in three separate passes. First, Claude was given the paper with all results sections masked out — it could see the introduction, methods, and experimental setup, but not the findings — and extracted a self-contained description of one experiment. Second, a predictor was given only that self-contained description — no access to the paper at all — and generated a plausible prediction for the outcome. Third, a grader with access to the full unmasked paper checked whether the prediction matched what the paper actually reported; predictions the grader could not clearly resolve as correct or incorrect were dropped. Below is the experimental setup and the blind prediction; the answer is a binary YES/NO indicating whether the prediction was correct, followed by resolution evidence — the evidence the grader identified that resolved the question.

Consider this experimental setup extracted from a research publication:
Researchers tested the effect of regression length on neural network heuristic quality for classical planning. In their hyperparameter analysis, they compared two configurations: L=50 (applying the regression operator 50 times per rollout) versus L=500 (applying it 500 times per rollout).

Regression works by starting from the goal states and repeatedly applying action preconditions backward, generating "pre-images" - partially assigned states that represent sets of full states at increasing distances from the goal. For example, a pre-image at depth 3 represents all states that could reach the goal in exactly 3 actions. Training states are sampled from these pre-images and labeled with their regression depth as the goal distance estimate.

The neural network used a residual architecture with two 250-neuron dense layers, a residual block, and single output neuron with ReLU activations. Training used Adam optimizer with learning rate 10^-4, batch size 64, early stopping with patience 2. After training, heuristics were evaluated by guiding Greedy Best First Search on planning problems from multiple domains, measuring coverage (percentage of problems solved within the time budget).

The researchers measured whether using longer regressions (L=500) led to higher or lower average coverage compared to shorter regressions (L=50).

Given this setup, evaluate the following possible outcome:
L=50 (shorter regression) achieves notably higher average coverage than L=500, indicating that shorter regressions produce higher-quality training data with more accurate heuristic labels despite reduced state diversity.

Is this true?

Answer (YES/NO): NO